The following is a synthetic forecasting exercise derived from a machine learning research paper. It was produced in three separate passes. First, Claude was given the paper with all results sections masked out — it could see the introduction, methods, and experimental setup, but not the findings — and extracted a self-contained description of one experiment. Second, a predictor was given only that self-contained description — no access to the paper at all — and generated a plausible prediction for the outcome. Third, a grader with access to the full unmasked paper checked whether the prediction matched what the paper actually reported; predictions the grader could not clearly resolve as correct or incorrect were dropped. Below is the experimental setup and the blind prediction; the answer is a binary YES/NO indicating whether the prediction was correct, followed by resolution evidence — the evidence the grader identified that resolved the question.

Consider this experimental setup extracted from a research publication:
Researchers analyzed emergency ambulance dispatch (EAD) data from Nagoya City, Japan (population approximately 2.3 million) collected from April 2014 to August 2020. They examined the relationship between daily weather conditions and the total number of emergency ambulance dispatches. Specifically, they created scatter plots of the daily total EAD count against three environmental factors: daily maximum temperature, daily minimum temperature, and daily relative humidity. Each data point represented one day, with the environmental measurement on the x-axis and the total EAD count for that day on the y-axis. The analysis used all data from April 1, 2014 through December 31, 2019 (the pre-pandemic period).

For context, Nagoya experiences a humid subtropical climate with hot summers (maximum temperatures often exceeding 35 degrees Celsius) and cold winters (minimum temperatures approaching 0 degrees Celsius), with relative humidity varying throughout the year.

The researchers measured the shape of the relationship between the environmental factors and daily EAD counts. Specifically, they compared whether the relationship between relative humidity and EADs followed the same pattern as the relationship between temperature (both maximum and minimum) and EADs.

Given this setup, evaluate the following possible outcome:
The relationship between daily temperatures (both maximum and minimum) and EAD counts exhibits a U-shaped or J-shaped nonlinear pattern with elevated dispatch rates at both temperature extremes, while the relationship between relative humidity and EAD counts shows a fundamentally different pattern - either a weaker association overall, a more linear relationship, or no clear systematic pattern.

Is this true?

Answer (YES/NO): NO